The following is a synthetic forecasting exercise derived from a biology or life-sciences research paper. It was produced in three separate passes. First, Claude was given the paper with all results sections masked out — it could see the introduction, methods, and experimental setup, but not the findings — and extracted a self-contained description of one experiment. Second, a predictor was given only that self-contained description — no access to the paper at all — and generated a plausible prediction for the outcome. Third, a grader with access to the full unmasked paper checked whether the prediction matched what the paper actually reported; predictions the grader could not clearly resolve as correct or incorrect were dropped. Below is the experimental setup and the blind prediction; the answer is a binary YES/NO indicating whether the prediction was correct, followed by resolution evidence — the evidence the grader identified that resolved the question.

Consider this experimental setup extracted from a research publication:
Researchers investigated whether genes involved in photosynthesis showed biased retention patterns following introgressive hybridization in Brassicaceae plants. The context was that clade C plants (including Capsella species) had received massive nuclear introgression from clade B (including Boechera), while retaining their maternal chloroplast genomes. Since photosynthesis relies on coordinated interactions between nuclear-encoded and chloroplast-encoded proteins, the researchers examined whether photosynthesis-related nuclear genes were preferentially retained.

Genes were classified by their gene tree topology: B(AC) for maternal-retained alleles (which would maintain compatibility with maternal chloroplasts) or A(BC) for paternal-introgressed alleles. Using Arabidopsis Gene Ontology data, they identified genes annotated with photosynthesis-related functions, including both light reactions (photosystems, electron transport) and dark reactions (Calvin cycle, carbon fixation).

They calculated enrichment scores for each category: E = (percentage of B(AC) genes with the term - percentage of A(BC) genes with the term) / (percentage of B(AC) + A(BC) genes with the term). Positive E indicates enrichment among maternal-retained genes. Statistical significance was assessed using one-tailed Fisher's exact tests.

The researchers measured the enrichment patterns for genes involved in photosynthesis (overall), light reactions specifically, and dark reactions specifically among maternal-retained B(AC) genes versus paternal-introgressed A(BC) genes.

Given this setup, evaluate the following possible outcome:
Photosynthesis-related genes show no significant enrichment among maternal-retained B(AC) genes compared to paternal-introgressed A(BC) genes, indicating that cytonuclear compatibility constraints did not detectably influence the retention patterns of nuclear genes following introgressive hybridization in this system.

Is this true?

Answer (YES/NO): NO